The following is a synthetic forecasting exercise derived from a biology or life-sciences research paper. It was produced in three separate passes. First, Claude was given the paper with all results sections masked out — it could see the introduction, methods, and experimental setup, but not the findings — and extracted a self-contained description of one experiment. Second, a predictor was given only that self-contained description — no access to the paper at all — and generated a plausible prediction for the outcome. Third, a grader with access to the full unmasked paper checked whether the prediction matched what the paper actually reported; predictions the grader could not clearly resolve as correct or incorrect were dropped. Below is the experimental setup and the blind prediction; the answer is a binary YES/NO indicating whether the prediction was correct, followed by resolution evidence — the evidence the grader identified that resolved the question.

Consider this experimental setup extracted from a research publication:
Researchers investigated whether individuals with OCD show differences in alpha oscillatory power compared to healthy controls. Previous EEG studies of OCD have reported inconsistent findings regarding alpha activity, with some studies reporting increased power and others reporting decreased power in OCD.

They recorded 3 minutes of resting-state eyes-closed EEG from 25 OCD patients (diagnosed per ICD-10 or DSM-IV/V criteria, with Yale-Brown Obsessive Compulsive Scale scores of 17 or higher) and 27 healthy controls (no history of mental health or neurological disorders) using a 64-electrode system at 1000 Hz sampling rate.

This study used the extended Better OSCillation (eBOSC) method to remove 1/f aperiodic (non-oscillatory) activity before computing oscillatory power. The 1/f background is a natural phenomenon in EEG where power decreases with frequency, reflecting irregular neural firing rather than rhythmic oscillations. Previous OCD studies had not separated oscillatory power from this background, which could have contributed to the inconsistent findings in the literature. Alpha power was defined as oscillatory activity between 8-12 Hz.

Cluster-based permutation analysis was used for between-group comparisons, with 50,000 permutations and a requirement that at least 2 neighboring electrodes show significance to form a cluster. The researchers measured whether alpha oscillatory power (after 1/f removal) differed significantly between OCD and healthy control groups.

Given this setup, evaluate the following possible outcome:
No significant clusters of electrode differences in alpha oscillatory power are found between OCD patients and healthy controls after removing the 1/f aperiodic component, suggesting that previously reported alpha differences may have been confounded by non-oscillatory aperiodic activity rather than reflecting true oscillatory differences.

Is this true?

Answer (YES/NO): YES